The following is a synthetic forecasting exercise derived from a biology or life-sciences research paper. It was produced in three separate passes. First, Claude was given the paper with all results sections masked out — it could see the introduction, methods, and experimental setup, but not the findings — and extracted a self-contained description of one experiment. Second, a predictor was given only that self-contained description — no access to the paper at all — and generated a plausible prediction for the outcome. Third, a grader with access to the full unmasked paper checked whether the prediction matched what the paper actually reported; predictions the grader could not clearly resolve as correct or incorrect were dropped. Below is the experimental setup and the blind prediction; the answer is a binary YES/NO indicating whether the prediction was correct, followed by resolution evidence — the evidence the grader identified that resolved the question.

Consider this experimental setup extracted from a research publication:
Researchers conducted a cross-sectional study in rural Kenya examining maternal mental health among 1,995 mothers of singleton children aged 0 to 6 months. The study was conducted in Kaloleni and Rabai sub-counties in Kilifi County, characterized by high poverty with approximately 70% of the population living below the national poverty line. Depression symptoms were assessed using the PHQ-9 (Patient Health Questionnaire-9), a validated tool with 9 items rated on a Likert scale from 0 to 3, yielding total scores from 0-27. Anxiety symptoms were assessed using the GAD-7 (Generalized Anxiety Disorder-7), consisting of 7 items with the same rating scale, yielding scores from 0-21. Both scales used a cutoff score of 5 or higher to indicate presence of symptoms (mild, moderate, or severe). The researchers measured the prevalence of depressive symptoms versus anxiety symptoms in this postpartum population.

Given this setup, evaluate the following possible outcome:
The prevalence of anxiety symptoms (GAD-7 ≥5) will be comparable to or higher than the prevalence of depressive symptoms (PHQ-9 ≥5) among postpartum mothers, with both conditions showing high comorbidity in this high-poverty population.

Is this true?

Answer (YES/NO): NO